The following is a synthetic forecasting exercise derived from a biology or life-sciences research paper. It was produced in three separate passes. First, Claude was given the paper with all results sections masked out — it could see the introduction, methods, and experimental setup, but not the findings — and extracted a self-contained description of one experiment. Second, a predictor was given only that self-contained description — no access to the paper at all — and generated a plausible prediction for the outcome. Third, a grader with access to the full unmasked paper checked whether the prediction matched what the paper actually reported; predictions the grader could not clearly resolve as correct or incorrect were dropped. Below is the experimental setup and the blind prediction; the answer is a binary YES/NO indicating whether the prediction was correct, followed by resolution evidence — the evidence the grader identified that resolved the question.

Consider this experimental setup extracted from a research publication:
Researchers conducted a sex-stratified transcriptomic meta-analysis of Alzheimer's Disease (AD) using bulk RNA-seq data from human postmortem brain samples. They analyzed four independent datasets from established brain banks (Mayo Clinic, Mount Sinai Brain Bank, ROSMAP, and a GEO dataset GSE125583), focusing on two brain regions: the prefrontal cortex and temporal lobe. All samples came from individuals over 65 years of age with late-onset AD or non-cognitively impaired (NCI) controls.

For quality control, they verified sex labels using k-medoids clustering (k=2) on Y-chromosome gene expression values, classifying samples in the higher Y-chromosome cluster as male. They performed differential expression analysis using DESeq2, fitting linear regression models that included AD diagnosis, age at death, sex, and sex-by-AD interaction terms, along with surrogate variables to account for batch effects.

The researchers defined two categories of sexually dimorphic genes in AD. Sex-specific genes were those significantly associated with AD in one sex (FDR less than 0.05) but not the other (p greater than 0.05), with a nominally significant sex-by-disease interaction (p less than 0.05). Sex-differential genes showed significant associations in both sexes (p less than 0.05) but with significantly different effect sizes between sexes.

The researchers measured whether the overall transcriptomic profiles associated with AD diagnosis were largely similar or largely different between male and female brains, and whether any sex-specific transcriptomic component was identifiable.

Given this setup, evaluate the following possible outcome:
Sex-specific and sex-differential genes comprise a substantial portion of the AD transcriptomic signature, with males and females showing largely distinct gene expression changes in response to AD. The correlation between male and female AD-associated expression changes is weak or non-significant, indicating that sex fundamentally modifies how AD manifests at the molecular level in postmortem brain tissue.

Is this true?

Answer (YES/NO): NO